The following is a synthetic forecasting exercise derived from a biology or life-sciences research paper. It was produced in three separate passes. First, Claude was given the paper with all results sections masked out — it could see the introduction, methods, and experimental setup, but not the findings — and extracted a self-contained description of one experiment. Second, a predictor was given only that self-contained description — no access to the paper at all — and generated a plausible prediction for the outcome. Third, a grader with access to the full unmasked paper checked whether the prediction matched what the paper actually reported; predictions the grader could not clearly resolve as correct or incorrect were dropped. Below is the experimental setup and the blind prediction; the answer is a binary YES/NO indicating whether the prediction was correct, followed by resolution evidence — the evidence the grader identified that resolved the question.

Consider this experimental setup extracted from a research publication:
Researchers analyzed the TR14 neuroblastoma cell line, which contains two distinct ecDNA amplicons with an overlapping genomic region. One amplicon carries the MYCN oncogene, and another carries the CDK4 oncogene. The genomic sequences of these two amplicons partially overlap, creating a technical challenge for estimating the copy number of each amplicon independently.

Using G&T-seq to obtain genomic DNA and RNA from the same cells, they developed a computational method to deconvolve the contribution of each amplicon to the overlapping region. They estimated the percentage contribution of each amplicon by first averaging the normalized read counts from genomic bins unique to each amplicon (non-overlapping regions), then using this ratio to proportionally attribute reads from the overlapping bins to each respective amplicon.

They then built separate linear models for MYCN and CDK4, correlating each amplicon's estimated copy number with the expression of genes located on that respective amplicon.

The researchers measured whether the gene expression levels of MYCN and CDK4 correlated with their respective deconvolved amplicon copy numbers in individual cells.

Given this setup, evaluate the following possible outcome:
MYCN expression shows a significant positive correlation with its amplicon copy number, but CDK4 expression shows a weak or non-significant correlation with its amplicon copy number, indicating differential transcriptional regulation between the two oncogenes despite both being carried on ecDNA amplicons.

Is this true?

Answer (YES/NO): NO